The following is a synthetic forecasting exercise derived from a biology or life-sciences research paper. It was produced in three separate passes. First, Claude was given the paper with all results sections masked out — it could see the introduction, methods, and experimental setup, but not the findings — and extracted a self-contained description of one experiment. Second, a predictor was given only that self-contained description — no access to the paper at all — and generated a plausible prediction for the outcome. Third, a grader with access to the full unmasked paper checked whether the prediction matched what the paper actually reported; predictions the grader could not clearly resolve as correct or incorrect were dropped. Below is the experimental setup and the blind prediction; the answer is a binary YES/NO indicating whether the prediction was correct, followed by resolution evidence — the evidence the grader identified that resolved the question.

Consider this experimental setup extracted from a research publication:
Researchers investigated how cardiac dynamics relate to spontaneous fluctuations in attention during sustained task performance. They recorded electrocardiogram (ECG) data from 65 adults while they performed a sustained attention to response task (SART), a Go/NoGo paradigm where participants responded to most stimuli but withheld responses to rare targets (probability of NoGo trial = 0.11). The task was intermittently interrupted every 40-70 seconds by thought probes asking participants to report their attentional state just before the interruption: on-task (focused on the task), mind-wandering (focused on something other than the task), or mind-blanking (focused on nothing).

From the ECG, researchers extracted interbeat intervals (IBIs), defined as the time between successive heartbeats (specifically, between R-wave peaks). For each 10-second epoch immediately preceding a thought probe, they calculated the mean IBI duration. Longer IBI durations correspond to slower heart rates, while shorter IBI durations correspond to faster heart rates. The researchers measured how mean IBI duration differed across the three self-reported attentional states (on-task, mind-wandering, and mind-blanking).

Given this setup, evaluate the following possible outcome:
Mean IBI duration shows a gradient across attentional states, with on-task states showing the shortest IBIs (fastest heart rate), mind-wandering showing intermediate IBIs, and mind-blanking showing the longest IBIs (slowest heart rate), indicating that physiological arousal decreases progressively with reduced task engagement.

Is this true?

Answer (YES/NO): YES